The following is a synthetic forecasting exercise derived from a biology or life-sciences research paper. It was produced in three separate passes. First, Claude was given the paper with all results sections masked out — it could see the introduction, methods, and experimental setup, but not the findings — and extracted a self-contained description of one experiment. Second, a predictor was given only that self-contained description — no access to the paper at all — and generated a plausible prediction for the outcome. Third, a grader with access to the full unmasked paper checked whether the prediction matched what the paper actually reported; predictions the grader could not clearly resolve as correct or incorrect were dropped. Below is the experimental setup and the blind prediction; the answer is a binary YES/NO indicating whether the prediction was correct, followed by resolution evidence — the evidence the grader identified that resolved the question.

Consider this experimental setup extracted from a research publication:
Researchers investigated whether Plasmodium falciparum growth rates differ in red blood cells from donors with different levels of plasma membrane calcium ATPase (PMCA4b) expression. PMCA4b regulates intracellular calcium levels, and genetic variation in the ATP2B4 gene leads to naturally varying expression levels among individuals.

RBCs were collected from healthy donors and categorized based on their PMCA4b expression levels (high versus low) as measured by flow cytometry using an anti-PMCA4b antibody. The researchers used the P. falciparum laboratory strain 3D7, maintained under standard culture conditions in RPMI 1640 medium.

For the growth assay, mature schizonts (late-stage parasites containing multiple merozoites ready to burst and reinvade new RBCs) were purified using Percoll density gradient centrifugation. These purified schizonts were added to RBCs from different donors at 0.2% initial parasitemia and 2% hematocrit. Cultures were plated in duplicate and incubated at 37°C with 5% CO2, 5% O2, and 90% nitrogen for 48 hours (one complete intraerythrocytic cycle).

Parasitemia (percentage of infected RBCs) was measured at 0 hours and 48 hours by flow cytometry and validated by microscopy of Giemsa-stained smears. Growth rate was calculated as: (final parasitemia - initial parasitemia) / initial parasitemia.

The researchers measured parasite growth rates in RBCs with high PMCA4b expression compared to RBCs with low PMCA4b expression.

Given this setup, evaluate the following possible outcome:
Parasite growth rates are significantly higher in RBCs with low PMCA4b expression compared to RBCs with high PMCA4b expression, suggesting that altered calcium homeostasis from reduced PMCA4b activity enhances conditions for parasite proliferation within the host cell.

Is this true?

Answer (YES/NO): NO